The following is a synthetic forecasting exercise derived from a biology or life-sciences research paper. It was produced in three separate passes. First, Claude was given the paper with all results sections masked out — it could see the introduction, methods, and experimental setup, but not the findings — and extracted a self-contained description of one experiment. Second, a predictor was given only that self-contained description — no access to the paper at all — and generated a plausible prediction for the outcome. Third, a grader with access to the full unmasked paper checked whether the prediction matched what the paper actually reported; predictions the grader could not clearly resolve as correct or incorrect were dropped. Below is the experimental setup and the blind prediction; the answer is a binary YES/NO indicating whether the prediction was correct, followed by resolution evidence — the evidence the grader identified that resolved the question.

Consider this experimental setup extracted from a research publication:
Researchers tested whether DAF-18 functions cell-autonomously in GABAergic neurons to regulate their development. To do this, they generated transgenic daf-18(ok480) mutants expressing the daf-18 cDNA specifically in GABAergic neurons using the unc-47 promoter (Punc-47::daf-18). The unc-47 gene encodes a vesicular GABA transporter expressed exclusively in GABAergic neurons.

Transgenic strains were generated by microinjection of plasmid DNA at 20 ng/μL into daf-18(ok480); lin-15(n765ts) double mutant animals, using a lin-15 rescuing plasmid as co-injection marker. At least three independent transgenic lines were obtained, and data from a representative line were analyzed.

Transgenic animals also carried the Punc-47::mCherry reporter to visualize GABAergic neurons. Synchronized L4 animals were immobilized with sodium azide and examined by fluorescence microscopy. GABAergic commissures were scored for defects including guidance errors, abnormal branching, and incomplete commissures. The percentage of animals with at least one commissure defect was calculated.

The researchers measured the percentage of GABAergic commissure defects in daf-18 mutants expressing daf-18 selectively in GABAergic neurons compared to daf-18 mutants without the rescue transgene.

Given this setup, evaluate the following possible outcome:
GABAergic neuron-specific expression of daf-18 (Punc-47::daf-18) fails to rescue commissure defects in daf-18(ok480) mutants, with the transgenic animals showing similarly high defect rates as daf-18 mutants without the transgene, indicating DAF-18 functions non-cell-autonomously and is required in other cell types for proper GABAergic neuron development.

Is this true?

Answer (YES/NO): NO